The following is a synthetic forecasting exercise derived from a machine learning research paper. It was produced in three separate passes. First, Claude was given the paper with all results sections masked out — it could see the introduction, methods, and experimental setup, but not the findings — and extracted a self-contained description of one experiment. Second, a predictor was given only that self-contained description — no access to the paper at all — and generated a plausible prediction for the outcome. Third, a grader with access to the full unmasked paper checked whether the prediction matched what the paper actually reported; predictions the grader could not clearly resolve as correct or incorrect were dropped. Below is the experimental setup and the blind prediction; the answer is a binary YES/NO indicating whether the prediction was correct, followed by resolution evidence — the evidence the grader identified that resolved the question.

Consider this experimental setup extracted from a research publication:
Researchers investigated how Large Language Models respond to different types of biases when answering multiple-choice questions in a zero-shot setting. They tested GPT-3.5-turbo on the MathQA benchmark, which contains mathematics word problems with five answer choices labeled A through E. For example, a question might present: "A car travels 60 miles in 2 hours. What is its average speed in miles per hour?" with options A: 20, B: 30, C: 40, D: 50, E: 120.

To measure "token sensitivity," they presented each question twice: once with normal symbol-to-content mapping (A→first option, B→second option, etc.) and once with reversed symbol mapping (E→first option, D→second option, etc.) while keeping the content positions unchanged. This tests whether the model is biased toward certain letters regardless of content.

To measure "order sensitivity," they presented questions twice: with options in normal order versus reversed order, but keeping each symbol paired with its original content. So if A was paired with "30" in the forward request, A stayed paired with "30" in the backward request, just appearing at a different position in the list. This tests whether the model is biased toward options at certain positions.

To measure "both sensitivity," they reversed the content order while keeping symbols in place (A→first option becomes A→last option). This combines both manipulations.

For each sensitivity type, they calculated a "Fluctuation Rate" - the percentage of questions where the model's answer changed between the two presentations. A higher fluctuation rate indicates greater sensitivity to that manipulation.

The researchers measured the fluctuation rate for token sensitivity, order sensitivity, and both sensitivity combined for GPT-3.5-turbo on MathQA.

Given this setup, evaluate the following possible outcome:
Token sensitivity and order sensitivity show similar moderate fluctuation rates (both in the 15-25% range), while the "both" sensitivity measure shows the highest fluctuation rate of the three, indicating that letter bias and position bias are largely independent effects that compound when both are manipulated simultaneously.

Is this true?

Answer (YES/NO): NO